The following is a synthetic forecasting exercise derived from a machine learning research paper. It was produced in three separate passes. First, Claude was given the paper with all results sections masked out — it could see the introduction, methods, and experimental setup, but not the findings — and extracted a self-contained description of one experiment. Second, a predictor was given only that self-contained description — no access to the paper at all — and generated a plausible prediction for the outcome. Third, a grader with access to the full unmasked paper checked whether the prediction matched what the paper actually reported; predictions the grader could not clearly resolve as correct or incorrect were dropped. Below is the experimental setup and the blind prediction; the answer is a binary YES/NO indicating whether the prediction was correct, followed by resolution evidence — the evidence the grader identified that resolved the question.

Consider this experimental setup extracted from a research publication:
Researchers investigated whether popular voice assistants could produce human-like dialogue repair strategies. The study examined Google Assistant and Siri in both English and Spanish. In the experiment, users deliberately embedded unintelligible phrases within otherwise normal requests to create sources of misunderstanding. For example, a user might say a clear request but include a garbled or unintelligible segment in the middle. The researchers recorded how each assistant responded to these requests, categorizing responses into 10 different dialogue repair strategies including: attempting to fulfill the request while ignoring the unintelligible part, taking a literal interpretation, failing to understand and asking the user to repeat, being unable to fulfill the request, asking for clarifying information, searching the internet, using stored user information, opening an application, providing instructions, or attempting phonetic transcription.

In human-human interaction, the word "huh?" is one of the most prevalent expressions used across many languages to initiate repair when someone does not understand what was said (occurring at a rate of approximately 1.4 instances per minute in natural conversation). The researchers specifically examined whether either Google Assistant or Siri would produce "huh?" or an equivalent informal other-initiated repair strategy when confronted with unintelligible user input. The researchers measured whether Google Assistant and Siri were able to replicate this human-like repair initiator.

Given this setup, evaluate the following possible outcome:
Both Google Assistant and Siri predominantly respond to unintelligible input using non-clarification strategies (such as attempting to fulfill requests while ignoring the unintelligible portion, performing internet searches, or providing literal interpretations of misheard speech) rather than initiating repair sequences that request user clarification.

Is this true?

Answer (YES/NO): YES